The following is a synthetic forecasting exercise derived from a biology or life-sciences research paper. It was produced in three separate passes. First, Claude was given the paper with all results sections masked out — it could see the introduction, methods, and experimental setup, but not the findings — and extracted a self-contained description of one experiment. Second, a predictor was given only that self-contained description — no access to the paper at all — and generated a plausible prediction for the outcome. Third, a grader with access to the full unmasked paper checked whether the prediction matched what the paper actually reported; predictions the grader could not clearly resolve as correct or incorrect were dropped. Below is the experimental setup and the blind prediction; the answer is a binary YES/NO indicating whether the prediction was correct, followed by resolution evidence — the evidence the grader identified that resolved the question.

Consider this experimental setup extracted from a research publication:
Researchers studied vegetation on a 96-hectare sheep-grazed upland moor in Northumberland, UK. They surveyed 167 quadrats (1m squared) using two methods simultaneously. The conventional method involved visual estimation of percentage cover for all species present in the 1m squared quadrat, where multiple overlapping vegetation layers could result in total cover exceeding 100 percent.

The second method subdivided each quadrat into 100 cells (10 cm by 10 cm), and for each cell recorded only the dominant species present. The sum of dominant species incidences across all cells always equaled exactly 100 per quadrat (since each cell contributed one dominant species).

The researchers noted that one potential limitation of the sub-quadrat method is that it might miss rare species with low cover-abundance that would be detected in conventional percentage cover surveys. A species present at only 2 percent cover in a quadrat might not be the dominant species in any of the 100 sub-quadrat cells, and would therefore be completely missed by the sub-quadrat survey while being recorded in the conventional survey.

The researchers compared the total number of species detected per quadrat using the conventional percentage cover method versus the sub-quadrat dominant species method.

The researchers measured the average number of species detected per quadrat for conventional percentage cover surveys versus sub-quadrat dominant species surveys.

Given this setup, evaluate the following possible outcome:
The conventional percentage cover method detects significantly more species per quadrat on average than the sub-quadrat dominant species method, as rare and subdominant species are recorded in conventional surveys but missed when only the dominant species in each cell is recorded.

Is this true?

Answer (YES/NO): YES